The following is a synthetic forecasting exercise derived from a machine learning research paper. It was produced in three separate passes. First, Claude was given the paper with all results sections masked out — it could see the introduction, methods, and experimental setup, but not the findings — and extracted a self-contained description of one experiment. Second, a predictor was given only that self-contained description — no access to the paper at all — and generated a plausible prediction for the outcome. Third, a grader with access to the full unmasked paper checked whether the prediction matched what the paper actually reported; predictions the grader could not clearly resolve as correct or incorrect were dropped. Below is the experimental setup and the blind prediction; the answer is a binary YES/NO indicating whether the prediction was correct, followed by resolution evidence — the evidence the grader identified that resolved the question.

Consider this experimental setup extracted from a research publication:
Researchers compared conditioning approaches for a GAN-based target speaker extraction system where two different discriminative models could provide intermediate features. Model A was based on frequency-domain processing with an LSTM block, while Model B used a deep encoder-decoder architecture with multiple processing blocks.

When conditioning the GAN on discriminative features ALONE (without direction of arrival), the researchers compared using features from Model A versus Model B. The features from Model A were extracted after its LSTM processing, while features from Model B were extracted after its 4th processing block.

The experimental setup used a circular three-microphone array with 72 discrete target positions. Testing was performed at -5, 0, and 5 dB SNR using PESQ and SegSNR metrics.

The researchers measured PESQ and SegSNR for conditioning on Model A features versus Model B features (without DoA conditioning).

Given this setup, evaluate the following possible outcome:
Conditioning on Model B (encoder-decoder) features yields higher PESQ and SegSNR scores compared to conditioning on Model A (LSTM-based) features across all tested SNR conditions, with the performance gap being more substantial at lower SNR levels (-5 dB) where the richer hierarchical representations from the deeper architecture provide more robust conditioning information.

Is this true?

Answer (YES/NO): NO